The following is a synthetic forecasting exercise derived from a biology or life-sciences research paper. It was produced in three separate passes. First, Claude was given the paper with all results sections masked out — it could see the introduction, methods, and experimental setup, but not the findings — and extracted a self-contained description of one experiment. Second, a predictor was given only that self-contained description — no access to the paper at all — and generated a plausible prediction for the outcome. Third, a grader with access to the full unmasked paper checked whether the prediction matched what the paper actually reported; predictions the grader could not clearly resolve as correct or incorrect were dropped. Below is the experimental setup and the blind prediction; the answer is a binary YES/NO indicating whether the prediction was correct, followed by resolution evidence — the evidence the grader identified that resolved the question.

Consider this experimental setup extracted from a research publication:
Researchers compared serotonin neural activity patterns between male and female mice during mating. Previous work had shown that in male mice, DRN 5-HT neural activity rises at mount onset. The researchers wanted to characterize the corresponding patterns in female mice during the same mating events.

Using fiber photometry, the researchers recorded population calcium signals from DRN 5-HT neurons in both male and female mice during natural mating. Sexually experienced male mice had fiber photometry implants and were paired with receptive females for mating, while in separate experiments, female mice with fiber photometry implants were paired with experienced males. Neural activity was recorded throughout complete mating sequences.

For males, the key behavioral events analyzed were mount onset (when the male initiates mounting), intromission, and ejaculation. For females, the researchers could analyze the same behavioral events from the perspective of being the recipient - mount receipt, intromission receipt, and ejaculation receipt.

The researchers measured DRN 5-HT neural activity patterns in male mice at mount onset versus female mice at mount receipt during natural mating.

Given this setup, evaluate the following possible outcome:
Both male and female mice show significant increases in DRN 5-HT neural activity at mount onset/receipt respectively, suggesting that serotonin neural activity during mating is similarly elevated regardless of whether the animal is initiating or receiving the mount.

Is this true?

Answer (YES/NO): NO